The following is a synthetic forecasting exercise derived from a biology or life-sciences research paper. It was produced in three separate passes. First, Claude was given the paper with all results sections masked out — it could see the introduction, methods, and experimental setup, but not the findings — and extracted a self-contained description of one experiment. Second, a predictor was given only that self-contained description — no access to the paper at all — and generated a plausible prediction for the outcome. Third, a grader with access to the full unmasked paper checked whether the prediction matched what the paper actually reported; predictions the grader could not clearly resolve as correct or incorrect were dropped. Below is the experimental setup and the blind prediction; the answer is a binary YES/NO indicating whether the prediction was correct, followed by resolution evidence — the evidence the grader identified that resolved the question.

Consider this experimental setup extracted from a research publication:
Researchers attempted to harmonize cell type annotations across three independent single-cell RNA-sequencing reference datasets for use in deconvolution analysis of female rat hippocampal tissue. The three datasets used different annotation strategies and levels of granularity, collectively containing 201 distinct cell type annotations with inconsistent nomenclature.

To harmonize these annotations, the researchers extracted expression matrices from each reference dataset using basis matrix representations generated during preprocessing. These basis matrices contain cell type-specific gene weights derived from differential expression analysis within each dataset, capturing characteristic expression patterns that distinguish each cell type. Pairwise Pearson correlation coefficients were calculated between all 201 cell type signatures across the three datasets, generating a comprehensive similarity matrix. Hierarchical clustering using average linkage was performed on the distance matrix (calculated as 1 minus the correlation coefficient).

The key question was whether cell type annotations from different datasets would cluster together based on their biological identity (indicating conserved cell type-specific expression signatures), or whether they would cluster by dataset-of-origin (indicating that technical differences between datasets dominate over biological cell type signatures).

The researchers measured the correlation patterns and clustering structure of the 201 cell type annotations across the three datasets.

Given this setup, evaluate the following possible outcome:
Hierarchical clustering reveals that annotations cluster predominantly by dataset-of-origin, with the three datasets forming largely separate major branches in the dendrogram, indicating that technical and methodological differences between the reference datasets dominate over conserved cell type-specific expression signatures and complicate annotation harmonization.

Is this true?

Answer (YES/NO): NO